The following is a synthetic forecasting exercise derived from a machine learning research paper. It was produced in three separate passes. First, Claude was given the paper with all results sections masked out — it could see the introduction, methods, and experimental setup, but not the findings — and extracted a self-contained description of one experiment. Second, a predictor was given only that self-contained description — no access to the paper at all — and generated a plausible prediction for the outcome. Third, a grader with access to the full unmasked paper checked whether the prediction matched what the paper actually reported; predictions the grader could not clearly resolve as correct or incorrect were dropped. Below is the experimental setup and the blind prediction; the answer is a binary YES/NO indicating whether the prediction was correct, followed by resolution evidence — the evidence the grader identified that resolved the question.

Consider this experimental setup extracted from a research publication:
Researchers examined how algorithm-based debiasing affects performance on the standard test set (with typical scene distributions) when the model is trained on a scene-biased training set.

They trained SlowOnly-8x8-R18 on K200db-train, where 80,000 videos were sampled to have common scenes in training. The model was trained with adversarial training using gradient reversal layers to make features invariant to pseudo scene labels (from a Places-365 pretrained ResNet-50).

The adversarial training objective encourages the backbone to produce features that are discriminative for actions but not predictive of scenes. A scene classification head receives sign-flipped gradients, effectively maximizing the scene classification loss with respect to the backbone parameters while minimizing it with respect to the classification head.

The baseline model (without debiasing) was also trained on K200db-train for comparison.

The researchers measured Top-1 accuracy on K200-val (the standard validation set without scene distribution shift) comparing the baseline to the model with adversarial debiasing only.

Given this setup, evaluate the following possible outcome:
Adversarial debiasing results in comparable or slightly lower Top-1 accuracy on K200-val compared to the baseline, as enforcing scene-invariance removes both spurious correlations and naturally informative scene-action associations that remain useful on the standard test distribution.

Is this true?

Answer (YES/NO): YES